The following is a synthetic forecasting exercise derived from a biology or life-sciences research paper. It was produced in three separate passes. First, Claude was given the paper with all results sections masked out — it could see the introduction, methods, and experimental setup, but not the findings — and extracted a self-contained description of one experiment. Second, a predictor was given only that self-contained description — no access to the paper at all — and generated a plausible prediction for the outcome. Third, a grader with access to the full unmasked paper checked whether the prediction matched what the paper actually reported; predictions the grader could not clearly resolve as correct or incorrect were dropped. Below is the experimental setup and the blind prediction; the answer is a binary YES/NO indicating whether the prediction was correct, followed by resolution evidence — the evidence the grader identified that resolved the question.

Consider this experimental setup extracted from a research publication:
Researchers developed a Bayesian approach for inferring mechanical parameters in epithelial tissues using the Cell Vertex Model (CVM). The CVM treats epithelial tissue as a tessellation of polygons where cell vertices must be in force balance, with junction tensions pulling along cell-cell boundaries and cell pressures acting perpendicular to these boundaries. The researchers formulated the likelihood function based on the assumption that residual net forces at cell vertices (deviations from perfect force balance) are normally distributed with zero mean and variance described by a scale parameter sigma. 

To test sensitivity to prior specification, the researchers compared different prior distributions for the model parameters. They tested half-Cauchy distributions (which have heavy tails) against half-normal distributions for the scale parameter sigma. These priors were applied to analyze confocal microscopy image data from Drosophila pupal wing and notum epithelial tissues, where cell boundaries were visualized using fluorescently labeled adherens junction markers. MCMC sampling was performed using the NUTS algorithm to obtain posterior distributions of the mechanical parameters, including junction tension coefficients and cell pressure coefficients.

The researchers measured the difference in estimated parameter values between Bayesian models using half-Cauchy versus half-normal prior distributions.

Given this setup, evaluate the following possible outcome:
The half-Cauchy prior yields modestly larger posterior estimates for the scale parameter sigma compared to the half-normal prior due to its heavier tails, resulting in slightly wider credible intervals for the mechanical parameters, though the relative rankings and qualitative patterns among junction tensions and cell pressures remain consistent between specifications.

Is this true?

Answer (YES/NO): NO